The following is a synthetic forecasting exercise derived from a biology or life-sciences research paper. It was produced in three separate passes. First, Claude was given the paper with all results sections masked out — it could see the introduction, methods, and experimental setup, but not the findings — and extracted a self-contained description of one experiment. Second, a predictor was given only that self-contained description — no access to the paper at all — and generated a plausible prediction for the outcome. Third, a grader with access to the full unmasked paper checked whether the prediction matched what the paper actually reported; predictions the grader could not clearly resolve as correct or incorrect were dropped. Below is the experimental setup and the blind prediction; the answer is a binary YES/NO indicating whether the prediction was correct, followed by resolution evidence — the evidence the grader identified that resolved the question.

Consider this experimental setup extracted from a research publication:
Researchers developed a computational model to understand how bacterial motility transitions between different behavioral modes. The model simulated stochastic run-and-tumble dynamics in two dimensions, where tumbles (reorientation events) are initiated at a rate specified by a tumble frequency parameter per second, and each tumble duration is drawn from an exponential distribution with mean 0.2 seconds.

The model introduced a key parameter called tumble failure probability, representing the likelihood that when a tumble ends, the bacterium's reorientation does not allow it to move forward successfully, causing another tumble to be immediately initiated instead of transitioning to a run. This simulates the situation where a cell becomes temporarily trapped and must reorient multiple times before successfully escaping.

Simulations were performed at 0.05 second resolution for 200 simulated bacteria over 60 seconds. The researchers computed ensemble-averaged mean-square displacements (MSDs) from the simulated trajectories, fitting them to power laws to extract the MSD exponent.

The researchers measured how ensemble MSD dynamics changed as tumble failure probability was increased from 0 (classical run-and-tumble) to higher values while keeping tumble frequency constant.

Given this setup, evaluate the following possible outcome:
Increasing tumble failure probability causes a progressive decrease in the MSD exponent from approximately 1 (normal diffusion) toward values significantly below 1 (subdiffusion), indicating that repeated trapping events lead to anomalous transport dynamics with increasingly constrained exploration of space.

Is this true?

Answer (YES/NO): NO